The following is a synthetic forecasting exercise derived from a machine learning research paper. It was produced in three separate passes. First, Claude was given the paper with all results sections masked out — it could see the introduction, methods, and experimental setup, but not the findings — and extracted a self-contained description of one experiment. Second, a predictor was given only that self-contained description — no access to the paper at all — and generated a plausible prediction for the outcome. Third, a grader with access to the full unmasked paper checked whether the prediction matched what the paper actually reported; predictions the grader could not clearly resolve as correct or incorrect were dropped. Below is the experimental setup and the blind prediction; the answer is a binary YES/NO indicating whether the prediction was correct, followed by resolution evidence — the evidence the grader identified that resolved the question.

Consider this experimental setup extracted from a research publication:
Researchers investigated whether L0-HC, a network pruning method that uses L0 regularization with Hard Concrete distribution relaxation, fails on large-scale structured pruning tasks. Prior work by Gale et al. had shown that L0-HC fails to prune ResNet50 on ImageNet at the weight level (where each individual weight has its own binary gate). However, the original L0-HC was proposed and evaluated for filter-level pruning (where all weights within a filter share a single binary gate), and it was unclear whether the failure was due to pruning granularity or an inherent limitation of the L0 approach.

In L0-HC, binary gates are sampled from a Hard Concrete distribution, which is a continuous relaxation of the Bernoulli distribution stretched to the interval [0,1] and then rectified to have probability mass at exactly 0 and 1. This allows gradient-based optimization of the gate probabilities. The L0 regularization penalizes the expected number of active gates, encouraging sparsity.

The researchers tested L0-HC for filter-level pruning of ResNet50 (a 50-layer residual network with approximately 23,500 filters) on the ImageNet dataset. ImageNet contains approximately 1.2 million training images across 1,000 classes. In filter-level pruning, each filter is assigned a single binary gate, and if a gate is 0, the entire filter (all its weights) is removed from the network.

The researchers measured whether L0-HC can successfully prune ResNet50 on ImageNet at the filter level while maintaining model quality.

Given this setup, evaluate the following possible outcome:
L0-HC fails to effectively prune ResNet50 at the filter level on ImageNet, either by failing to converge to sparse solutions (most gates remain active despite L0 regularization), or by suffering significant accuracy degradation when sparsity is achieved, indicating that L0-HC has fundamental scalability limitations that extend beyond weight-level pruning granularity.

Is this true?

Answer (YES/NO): YES